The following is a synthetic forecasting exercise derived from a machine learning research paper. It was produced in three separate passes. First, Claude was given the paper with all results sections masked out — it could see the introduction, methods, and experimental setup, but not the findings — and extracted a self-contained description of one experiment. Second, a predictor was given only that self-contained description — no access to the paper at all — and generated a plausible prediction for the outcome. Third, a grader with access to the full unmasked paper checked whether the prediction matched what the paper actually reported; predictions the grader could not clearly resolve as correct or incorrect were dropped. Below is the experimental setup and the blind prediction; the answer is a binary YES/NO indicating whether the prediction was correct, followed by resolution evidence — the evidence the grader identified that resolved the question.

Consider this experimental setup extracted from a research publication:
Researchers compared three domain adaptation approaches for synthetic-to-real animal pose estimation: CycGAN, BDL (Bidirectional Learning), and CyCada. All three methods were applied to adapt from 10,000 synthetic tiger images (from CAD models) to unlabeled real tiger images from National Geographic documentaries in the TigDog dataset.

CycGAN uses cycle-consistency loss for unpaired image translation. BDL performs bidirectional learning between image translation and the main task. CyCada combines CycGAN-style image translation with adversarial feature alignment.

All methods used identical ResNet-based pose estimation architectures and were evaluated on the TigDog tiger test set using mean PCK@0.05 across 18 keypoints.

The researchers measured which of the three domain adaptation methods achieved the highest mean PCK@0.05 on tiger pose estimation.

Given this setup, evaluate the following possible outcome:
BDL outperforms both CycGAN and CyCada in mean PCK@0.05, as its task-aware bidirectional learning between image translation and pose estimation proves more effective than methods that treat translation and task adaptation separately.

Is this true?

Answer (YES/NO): YES